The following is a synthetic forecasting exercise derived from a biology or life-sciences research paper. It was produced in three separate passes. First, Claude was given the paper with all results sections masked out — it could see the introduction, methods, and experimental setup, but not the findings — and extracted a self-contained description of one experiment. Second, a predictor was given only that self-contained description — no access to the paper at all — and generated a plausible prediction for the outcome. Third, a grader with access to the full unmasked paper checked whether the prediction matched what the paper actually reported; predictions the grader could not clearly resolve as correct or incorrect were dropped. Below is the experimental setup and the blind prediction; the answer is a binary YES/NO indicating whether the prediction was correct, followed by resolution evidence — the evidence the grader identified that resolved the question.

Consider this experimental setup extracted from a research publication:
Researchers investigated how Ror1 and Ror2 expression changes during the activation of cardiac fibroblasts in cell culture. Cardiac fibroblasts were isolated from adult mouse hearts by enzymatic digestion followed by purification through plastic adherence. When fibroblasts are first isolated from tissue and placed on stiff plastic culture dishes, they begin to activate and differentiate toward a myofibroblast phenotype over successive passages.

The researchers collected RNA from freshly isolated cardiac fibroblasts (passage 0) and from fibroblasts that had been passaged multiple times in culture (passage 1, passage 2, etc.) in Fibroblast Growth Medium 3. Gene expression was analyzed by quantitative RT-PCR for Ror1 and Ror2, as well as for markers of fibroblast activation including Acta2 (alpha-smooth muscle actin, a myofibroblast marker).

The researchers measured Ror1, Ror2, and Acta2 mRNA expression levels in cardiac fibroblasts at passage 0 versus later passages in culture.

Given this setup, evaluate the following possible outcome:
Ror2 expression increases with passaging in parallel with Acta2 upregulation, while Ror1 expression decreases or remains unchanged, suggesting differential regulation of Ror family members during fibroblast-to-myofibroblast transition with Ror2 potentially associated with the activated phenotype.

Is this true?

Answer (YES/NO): NO